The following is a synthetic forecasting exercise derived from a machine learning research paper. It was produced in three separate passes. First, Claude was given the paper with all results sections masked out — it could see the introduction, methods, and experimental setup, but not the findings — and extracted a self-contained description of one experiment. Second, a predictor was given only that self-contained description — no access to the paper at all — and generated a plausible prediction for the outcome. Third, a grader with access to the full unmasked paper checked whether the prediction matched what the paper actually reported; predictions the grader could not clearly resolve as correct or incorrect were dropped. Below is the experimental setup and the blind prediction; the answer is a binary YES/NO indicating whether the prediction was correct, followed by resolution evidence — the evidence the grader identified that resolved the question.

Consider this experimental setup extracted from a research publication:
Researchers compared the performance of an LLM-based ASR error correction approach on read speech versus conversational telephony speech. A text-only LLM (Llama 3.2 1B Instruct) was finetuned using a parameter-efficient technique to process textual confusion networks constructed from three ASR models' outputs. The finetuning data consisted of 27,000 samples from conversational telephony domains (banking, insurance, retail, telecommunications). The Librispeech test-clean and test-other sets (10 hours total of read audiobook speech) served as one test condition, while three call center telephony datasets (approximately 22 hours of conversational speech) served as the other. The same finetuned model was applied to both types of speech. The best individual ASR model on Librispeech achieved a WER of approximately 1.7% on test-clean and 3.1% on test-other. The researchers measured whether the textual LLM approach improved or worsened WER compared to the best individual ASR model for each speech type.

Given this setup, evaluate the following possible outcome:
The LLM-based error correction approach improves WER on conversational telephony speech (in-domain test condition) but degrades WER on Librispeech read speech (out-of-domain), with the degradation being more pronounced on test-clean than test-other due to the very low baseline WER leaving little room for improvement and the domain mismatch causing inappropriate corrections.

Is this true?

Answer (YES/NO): NO